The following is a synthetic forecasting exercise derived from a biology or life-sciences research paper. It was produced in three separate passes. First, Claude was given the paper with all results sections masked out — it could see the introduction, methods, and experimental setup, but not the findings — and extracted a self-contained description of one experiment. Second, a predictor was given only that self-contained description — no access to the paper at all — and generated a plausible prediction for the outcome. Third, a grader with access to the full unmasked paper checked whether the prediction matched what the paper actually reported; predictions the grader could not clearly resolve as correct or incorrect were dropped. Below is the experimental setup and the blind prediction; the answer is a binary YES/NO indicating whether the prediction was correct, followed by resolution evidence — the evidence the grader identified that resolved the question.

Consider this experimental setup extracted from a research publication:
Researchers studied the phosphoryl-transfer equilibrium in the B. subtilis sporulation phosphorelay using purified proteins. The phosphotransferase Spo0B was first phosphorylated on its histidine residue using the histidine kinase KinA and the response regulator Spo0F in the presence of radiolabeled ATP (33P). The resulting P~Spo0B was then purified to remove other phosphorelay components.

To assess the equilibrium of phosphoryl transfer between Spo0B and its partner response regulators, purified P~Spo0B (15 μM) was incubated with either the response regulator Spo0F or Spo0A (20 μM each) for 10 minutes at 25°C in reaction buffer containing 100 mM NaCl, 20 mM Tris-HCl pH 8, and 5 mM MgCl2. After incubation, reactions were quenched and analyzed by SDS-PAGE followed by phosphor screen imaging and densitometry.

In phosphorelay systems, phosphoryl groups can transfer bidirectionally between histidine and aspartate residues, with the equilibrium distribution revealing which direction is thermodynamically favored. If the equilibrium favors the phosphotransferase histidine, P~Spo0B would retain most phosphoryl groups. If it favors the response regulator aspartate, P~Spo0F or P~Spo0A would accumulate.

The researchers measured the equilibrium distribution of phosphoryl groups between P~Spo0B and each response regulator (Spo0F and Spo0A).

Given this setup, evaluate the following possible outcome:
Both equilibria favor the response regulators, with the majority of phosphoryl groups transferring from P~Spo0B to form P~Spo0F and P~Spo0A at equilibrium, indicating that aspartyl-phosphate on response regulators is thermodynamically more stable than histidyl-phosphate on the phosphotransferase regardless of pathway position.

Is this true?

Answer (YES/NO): NO